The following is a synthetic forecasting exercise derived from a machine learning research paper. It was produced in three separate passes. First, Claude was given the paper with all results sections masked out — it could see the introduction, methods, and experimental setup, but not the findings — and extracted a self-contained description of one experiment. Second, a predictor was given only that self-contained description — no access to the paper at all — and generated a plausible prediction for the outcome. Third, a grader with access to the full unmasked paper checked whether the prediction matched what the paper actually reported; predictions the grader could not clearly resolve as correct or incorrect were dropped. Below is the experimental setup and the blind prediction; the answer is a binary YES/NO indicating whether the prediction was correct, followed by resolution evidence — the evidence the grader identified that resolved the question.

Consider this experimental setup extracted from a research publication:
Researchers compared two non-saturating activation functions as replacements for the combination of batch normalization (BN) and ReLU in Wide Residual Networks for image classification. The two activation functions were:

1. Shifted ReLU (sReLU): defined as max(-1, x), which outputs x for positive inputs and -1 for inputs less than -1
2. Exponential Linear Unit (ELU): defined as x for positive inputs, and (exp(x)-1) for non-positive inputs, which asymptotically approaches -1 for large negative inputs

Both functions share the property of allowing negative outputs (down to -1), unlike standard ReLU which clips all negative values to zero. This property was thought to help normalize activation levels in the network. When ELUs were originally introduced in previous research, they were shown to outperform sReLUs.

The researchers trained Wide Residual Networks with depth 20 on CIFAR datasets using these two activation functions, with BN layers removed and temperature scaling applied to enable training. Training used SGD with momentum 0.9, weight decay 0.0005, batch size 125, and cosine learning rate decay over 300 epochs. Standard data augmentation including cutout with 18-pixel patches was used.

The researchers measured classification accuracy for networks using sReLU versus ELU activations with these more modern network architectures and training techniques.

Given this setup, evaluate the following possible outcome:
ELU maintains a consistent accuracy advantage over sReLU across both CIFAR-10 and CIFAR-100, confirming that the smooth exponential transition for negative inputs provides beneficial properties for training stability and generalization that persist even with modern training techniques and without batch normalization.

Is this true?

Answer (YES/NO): NO